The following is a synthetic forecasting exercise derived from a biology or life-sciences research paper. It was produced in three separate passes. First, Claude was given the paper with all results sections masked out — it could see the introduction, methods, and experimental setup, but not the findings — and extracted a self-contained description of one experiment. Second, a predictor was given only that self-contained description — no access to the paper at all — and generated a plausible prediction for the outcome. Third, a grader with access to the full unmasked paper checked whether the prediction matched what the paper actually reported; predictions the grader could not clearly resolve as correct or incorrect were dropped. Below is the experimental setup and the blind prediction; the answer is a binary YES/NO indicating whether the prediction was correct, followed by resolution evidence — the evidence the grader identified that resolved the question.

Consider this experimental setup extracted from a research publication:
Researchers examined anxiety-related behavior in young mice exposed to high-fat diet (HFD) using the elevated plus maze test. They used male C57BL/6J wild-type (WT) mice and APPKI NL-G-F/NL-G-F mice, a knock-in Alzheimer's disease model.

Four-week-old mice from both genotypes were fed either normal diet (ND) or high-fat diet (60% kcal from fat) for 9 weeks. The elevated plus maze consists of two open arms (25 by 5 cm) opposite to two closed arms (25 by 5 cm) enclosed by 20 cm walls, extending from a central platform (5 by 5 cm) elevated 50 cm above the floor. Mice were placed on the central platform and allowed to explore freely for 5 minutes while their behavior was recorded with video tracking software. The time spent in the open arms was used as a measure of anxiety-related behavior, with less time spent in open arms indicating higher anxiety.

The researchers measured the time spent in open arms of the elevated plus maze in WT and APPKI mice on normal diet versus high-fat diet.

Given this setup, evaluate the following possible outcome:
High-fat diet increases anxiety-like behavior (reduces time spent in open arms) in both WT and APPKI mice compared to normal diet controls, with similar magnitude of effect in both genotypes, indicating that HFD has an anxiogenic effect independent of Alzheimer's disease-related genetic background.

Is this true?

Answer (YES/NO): NO